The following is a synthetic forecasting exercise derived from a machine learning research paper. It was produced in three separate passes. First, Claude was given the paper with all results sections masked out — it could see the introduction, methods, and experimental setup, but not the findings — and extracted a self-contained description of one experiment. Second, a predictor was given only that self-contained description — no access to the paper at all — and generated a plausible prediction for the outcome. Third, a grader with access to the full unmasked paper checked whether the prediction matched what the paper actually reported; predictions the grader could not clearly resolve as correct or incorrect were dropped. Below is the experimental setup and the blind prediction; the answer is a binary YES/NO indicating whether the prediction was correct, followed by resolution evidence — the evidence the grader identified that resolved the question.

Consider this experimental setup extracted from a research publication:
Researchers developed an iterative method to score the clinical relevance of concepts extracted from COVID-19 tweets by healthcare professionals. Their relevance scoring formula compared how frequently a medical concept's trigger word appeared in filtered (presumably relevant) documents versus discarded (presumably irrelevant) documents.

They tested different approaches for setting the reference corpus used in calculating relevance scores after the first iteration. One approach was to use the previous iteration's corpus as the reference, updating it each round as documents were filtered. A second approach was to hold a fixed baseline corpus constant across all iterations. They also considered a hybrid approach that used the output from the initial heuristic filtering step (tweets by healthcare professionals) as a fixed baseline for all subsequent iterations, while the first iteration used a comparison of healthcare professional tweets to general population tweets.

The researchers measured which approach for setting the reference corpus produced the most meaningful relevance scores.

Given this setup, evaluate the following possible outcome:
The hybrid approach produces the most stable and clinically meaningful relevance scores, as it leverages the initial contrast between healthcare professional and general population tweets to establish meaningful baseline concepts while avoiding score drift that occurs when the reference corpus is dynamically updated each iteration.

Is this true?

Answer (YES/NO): YES